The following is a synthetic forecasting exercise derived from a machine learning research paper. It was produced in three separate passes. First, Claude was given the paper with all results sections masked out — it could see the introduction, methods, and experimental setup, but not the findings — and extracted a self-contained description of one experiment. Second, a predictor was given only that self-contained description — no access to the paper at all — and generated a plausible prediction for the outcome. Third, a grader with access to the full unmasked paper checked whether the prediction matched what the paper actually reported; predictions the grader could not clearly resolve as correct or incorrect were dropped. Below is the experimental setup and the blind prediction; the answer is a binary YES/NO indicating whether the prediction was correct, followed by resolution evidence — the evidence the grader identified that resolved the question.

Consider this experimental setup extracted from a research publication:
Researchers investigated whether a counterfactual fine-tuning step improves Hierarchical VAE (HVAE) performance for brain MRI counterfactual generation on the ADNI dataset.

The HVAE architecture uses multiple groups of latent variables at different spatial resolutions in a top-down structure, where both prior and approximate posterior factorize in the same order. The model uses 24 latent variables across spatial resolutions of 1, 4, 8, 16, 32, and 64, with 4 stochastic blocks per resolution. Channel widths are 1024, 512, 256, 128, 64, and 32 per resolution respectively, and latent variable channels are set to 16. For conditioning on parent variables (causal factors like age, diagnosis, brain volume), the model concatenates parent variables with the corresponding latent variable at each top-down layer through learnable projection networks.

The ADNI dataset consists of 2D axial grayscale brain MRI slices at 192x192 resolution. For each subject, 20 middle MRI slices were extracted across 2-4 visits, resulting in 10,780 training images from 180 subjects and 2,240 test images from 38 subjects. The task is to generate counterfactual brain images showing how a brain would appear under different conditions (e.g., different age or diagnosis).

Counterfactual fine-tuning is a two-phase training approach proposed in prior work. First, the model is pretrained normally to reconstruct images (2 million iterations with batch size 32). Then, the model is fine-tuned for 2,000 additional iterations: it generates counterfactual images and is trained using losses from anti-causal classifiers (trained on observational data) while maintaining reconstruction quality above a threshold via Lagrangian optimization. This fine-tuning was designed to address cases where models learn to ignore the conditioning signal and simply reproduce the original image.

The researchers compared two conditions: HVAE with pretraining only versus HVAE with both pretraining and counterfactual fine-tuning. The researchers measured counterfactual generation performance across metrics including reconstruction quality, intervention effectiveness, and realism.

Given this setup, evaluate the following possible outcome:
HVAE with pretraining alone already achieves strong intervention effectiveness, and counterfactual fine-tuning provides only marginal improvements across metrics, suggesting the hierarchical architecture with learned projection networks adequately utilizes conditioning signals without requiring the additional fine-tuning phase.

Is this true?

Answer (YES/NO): NO